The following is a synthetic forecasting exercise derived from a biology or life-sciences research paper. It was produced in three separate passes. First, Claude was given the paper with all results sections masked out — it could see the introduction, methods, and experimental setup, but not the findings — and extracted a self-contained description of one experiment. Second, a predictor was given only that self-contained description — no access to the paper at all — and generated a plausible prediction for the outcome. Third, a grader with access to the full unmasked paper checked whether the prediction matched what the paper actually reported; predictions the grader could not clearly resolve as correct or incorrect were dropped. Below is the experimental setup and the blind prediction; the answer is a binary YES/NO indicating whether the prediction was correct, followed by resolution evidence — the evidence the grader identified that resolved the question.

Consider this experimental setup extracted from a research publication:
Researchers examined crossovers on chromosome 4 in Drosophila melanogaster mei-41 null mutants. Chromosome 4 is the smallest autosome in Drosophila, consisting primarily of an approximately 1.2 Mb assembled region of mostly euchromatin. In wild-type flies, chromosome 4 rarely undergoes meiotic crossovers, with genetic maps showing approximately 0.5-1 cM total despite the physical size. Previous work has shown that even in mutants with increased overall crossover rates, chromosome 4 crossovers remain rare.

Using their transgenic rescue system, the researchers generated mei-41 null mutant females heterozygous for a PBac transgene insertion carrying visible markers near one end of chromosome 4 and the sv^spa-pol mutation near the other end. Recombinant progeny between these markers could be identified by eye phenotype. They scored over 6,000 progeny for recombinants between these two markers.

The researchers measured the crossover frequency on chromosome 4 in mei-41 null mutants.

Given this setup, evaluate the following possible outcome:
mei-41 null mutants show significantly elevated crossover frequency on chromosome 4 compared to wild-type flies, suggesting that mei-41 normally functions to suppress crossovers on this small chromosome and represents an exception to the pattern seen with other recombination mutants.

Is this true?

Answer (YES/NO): NO